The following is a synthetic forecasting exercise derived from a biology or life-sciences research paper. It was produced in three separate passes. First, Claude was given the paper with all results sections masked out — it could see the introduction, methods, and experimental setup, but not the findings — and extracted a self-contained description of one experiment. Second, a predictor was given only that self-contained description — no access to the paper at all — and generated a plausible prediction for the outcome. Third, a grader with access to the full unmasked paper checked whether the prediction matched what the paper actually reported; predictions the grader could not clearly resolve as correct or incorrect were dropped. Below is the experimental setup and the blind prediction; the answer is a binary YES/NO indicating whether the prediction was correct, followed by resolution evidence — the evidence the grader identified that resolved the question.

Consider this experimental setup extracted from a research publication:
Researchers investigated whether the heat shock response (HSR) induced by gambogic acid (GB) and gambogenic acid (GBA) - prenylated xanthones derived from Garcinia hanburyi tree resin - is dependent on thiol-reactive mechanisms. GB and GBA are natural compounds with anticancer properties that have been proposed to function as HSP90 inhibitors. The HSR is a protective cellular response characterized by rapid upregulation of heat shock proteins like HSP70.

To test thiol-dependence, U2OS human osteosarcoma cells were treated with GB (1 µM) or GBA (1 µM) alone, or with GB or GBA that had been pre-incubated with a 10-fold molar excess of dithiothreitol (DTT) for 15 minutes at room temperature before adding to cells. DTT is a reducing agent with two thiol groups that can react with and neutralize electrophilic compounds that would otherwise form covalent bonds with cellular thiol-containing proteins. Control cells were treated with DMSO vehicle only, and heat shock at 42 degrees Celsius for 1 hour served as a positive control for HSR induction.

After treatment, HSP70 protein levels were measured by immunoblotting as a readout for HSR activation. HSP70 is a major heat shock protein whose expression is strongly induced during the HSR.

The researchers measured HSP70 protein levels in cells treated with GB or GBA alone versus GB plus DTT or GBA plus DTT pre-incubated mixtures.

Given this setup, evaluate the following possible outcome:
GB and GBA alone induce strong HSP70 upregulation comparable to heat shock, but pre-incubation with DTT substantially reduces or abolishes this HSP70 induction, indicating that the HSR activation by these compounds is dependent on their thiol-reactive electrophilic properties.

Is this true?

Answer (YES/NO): YES